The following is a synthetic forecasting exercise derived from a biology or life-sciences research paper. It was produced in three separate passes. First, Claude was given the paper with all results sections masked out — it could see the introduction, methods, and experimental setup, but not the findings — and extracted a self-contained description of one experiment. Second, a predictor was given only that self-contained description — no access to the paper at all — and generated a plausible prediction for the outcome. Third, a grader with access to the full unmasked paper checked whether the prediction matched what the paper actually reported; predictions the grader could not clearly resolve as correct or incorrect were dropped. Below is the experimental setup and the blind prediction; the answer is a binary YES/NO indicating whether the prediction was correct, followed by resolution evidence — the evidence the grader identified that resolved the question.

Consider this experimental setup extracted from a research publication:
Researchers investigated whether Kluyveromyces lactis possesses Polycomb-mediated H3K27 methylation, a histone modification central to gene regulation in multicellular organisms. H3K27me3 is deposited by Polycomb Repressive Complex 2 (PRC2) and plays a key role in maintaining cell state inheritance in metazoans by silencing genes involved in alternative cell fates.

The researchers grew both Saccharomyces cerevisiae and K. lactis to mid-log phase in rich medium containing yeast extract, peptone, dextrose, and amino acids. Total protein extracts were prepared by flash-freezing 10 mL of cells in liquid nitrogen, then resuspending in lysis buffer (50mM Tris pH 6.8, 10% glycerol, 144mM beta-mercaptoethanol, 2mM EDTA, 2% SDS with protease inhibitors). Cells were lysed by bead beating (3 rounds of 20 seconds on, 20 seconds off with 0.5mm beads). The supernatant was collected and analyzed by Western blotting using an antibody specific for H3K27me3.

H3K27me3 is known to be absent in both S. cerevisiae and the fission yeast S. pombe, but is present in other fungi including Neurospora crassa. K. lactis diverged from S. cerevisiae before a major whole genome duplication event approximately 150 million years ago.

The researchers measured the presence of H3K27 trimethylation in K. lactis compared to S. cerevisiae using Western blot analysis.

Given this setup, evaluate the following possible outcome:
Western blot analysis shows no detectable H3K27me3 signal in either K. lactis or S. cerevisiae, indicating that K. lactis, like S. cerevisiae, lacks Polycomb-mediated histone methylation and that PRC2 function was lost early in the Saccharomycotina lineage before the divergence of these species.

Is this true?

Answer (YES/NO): YES